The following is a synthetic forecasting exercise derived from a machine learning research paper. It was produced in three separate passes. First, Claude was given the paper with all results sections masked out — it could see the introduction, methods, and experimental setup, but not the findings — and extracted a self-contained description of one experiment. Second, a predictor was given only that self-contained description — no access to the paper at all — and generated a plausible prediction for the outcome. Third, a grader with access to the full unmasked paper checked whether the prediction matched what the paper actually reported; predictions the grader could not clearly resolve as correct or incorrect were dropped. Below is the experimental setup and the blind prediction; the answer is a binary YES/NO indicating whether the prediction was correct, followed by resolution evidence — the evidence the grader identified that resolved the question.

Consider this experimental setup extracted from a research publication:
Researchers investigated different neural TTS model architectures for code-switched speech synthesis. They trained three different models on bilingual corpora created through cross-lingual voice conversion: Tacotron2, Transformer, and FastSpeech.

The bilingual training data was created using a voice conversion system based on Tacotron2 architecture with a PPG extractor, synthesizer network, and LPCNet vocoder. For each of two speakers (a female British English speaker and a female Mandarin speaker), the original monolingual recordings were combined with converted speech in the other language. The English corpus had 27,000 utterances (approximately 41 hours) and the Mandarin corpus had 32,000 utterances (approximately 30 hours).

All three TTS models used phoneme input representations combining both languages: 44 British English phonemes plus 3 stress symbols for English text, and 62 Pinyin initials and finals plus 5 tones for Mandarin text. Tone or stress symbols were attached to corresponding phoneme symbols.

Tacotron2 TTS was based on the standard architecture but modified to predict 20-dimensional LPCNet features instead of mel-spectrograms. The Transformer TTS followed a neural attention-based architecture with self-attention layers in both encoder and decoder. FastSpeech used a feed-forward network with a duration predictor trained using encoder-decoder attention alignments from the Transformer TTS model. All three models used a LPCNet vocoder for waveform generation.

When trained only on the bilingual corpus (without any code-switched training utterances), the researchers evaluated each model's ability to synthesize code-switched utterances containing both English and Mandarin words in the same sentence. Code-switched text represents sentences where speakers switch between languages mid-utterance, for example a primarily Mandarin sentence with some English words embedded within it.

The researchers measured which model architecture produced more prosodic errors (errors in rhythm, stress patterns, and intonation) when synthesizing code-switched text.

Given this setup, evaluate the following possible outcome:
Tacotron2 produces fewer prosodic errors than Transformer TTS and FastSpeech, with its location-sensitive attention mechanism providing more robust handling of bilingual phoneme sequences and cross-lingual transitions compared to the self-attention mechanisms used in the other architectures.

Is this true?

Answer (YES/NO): NO